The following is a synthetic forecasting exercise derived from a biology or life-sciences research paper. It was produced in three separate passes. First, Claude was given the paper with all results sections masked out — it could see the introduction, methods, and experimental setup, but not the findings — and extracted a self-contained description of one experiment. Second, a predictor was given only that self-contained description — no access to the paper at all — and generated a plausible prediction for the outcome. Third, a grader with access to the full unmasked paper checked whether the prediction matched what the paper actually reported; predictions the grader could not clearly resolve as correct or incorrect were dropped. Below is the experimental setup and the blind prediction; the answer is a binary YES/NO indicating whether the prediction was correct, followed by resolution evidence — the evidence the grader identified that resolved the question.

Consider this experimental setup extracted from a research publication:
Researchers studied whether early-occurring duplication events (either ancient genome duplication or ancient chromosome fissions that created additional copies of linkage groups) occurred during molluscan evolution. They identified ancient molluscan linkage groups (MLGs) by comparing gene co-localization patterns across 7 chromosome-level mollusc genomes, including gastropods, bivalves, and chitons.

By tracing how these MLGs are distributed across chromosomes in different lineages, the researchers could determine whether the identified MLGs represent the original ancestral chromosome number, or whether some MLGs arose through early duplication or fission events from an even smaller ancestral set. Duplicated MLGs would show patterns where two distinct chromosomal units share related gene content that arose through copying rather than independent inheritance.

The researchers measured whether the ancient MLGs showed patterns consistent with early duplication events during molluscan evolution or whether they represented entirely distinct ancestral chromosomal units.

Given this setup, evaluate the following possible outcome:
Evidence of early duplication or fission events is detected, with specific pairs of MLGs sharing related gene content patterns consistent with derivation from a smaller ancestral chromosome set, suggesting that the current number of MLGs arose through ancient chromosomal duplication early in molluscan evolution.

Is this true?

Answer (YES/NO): NO